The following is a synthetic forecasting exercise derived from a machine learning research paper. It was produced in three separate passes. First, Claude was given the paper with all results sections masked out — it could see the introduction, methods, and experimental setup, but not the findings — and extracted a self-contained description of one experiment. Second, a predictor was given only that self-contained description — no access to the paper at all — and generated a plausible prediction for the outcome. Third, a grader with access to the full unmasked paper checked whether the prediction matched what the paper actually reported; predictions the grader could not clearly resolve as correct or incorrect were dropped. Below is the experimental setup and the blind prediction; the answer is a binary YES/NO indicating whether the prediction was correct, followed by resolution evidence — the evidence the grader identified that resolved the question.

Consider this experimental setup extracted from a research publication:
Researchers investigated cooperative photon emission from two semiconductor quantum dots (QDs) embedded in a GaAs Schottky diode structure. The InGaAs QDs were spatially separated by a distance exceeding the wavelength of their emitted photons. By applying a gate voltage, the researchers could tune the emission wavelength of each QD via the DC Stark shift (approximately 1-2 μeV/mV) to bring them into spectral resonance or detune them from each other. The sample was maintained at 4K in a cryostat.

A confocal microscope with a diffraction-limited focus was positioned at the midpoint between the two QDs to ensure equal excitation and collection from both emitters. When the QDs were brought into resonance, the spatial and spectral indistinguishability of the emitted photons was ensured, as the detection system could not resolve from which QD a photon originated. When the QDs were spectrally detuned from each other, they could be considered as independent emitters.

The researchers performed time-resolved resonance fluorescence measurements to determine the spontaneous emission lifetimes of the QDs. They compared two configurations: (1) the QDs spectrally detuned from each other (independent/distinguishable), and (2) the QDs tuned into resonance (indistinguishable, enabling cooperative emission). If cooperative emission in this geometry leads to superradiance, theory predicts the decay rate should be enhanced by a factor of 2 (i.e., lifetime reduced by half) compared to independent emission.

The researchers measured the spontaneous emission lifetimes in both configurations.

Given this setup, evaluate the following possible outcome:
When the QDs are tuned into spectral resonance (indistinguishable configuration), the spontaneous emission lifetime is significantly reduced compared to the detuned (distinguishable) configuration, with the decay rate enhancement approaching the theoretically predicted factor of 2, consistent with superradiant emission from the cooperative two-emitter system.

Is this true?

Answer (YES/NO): NO